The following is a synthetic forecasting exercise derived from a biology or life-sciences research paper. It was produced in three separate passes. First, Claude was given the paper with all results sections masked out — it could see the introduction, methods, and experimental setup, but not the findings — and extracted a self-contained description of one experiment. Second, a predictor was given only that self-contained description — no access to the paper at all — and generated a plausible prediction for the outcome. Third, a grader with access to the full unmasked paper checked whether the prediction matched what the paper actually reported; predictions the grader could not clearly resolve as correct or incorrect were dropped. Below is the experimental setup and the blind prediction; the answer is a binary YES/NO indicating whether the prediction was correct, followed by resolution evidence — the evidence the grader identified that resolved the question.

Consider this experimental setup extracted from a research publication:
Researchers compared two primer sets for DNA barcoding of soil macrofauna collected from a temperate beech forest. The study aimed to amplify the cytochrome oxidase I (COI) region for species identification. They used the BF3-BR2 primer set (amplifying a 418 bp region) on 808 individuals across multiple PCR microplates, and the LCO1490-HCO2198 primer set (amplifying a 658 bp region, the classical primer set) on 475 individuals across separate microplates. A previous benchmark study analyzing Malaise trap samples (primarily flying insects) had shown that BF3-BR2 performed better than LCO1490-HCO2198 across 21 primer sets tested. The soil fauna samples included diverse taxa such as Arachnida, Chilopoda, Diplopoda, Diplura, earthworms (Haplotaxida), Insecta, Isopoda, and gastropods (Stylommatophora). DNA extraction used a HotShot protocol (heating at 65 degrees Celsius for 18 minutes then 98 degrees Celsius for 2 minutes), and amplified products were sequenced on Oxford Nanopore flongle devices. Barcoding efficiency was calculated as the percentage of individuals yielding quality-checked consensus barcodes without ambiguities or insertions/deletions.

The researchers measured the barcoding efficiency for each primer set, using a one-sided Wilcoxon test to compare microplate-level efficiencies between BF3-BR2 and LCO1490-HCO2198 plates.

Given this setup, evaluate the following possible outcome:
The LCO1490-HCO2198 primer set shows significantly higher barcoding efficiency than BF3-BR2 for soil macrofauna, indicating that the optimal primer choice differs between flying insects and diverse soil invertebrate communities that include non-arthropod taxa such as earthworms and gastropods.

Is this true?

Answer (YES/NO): NO